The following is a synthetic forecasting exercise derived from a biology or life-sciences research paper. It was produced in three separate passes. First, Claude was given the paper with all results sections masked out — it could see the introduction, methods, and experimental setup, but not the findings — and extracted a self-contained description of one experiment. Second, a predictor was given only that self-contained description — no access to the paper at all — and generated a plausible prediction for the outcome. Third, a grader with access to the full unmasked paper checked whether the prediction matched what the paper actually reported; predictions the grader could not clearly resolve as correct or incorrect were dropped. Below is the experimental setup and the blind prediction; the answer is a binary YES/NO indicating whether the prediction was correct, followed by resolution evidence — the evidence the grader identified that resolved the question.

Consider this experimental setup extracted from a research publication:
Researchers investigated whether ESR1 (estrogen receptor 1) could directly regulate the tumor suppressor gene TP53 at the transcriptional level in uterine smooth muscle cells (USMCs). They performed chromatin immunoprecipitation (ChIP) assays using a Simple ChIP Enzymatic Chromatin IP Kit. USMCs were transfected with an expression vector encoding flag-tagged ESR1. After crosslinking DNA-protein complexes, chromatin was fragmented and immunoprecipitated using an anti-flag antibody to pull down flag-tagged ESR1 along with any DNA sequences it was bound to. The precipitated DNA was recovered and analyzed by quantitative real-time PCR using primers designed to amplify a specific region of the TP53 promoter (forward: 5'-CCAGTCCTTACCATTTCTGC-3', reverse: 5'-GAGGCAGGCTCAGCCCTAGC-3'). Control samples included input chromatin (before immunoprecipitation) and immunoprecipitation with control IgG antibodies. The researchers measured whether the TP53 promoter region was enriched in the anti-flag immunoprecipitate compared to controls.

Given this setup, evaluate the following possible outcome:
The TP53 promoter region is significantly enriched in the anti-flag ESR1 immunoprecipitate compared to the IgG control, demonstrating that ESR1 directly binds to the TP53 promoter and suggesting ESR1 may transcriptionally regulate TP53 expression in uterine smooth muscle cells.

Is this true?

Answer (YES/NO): YES